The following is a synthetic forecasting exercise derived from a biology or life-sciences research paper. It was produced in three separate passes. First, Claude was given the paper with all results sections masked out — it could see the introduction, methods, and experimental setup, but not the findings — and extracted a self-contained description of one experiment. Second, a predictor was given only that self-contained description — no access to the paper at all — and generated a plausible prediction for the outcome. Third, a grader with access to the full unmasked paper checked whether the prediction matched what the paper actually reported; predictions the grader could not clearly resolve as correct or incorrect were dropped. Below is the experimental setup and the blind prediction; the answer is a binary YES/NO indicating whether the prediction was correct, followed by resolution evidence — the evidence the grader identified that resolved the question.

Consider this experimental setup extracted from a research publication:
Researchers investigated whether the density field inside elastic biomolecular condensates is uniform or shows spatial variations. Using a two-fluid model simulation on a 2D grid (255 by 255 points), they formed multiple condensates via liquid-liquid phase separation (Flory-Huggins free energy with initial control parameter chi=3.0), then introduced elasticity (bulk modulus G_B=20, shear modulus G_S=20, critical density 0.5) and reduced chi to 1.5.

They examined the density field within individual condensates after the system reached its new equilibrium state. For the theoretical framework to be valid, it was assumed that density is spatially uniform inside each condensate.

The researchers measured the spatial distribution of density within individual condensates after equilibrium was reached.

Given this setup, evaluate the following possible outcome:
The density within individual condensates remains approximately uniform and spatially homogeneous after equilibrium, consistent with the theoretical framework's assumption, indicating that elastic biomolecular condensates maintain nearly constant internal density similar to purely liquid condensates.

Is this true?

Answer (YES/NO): YES